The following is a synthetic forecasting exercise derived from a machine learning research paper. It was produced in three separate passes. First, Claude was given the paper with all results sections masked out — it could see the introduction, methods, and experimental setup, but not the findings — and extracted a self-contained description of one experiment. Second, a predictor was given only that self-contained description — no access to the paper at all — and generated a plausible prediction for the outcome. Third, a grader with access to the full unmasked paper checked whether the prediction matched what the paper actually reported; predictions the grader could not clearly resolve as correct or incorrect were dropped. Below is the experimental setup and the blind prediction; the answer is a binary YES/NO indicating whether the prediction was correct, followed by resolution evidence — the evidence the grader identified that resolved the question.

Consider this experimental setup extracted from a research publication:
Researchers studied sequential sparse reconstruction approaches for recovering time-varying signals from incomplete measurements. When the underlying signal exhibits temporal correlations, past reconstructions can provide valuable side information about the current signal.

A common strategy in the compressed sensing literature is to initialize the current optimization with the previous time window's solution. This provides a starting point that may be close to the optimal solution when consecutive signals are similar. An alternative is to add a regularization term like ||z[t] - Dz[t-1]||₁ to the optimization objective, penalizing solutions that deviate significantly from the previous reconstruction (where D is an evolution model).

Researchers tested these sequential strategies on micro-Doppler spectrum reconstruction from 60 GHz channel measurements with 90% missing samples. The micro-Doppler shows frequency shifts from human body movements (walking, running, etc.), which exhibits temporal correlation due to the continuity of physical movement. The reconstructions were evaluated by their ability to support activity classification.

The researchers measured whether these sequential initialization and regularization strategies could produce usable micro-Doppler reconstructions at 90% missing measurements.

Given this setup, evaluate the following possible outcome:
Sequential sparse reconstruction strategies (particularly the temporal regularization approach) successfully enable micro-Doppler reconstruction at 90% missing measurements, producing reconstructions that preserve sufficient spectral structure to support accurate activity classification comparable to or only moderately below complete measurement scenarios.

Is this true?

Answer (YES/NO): NO